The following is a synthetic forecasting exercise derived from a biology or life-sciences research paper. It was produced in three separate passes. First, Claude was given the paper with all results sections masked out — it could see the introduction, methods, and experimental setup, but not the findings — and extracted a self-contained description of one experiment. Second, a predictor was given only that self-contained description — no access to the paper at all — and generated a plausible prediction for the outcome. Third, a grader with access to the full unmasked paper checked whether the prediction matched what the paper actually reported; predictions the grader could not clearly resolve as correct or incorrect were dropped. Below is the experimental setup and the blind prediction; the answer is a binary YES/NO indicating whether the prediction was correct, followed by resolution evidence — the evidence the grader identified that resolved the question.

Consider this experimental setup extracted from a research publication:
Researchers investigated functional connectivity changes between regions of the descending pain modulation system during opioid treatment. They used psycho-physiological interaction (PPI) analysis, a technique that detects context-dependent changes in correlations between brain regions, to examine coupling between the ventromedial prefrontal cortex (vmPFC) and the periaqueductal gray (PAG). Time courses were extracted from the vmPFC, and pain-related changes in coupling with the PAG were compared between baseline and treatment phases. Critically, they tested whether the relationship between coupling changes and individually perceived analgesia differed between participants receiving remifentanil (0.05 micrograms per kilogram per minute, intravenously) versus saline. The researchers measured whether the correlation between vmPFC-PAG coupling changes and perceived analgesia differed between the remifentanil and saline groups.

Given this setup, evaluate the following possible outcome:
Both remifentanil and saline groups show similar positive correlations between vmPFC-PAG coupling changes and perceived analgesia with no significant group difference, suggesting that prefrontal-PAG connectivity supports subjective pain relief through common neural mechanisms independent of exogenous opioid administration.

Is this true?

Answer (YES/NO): NO